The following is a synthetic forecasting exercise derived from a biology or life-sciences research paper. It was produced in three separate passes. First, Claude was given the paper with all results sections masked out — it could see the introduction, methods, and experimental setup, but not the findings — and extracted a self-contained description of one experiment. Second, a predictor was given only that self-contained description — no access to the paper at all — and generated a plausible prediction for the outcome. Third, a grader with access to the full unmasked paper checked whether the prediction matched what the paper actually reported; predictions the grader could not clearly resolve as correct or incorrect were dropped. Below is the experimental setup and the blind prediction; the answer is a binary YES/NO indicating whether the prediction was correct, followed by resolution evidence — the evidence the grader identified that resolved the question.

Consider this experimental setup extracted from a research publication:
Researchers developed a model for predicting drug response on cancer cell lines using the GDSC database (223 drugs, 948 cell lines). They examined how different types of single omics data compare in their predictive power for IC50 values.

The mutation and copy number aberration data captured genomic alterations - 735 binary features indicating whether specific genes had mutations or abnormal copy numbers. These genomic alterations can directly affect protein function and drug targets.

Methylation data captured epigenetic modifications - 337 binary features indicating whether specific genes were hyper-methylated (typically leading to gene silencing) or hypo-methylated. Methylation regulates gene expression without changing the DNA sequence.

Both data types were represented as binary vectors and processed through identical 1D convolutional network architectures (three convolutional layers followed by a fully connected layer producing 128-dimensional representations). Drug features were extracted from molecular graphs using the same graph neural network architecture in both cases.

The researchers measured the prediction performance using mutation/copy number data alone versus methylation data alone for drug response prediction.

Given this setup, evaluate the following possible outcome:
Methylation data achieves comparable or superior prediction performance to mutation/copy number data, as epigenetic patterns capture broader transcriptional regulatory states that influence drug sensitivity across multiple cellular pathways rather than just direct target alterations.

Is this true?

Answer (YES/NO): NO